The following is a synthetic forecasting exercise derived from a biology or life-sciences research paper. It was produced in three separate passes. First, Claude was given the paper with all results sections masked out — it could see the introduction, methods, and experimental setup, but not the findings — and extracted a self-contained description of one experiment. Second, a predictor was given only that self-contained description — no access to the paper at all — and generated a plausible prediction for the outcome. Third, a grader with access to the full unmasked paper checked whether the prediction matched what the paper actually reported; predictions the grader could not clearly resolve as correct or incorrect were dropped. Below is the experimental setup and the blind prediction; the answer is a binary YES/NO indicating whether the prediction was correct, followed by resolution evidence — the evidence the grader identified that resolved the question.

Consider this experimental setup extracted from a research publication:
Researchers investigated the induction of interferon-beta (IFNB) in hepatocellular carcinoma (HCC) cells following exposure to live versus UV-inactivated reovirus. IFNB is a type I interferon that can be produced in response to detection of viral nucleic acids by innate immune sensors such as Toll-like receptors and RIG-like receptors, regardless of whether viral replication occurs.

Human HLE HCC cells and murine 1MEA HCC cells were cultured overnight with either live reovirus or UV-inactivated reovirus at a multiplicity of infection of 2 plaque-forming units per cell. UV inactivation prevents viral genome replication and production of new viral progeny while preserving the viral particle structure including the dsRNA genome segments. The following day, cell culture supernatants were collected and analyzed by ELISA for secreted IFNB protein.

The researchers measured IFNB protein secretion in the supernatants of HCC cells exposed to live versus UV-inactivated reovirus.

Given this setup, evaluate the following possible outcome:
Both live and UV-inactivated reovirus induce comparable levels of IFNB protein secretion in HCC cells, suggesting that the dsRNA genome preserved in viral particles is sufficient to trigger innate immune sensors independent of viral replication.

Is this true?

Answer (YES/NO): NO